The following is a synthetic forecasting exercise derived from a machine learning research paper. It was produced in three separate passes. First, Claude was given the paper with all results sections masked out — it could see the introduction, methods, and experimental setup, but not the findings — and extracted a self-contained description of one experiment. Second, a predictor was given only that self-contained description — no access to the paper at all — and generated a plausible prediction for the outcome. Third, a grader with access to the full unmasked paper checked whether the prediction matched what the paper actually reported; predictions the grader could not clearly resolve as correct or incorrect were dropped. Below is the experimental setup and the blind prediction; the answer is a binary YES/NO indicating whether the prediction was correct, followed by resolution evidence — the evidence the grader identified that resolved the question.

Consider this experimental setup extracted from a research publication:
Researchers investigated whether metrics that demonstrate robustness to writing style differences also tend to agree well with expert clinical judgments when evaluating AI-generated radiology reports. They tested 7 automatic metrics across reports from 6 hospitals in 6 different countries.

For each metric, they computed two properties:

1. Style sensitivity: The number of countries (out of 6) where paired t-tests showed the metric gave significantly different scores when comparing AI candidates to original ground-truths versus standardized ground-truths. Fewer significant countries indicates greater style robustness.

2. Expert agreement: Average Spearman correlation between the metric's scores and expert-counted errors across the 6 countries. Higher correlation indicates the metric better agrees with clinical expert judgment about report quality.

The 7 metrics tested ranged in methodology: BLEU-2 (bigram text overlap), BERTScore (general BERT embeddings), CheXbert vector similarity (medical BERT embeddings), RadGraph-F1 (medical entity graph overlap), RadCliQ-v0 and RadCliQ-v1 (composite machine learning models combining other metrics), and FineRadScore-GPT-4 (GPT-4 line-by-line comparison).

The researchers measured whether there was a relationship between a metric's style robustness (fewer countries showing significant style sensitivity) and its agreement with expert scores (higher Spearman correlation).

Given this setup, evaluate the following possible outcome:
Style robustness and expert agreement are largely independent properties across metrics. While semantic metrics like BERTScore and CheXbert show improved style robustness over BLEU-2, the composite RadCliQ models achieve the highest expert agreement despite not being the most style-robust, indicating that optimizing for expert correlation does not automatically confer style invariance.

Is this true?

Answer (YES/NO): NO